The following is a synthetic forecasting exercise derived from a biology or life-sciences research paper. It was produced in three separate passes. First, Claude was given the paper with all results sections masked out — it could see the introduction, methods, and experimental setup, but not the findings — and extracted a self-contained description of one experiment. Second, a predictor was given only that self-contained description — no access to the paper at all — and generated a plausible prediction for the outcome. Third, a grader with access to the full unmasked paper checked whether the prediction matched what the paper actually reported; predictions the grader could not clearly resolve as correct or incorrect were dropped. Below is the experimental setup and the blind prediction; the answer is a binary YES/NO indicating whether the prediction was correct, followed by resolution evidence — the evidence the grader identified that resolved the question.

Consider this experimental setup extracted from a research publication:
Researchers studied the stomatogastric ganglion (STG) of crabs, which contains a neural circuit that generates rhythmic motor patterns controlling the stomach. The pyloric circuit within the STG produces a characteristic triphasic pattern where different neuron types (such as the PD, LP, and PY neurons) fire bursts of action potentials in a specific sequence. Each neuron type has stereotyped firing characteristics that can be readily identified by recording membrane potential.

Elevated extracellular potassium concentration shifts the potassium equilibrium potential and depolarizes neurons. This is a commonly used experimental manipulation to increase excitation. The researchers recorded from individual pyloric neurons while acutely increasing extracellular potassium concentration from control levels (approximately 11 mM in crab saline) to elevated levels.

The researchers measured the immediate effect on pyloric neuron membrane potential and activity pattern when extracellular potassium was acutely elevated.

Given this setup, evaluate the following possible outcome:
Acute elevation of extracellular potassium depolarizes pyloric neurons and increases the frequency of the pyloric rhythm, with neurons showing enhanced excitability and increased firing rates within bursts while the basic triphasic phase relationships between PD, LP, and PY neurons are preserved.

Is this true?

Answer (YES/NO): NO